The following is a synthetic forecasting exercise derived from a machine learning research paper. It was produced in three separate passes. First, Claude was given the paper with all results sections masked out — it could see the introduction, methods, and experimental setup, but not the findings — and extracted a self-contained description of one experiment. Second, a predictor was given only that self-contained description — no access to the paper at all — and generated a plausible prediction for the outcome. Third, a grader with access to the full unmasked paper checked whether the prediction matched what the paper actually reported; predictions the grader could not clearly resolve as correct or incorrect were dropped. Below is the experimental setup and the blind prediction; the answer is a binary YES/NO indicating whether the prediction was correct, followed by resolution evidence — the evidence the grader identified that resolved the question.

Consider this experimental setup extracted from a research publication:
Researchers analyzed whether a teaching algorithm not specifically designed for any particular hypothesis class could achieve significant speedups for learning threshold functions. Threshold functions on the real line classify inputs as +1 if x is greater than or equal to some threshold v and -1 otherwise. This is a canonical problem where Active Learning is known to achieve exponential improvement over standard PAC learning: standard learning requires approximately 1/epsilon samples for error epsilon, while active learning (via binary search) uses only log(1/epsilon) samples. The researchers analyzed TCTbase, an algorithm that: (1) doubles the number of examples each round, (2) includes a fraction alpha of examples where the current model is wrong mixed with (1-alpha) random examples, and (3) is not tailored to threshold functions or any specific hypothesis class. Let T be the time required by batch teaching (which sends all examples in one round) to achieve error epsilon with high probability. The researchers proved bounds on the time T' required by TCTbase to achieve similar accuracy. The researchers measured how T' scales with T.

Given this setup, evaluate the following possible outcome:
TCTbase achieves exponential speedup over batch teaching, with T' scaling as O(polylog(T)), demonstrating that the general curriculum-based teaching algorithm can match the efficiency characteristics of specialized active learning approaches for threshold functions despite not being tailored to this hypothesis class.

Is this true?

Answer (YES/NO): NO